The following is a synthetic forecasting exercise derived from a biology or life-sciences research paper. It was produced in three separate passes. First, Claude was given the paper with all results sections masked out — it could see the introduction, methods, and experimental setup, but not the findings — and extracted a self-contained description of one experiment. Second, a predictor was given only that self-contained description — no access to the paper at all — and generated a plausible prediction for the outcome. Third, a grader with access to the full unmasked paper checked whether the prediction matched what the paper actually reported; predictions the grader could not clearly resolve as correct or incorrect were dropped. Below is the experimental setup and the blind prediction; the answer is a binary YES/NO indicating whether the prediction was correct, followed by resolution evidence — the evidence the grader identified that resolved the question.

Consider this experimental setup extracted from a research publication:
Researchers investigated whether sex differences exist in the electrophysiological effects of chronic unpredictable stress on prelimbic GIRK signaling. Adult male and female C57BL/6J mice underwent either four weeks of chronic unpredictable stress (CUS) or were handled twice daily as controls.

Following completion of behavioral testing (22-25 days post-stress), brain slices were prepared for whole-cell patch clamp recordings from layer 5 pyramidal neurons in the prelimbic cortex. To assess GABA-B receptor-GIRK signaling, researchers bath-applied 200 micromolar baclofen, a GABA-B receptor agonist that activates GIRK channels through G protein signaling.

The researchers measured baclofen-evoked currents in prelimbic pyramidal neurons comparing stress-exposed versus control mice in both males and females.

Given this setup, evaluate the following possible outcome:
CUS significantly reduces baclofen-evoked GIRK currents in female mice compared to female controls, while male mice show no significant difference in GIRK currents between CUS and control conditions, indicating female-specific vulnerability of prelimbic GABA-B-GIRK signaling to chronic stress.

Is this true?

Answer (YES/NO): NO